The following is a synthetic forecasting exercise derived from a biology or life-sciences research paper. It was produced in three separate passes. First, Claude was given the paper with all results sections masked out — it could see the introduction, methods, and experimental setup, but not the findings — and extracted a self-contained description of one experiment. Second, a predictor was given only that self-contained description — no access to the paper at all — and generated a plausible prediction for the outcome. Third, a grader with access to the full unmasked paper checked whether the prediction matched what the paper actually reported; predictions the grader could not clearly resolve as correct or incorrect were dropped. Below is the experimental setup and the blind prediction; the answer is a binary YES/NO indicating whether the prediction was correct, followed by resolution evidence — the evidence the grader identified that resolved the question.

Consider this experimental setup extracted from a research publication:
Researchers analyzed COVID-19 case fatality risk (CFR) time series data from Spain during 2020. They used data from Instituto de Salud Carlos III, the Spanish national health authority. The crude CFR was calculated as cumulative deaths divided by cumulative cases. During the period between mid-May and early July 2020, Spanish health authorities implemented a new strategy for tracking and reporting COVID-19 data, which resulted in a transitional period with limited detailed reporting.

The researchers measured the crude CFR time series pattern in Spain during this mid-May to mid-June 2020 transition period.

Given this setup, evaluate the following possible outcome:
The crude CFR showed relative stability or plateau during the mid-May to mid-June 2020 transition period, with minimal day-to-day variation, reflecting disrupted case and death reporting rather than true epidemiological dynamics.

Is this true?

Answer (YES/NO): NO